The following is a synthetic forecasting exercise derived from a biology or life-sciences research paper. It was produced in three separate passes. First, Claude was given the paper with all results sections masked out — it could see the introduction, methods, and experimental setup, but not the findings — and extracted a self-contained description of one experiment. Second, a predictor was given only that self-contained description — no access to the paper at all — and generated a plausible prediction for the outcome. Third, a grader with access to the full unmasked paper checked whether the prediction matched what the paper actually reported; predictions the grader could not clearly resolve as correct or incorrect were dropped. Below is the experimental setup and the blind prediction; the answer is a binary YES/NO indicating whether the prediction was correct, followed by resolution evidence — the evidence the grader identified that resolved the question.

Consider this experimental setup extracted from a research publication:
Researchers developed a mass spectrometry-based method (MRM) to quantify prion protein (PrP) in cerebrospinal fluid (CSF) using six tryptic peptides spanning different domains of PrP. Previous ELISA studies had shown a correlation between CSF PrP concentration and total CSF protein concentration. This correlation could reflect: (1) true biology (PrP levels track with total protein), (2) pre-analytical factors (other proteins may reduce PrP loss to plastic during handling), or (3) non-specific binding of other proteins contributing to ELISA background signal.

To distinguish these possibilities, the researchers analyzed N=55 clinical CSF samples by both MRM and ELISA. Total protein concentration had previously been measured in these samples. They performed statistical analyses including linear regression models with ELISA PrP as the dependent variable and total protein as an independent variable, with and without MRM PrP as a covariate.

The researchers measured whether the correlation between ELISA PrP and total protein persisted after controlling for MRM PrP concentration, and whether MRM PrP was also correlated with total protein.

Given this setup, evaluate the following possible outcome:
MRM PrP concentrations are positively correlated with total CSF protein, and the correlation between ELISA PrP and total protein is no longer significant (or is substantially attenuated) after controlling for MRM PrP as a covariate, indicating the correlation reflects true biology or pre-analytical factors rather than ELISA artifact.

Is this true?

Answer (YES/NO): YES